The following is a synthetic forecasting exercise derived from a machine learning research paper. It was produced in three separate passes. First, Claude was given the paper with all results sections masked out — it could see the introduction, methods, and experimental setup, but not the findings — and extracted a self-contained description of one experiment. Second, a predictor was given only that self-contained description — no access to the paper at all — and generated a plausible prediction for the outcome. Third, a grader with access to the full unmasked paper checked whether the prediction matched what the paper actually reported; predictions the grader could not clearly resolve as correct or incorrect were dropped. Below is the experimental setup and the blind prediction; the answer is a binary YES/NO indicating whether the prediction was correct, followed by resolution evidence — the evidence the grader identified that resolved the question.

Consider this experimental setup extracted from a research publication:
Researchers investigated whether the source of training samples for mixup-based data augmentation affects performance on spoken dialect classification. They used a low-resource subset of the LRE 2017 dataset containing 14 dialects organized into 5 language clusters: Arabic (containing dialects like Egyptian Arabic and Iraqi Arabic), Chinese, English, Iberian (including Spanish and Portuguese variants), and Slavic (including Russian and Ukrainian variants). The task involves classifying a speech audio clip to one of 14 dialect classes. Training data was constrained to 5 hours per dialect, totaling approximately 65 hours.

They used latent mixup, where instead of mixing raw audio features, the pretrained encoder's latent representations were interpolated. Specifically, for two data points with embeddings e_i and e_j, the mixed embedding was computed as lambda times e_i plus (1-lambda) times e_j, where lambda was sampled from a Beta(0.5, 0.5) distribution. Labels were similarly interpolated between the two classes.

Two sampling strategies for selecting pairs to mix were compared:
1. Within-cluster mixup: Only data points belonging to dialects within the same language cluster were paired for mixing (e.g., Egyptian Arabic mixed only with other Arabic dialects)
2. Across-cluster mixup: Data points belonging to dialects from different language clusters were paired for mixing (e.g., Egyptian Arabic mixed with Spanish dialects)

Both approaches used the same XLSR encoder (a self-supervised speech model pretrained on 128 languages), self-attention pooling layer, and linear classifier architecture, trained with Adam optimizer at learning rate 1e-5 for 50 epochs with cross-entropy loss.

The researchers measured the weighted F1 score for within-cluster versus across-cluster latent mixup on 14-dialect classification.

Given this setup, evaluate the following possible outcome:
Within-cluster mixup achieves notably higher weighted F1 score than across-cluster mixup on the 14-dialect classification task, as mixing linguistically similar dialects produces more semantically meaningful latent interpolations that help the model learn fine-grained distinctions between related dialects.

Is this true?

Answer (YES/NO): NO